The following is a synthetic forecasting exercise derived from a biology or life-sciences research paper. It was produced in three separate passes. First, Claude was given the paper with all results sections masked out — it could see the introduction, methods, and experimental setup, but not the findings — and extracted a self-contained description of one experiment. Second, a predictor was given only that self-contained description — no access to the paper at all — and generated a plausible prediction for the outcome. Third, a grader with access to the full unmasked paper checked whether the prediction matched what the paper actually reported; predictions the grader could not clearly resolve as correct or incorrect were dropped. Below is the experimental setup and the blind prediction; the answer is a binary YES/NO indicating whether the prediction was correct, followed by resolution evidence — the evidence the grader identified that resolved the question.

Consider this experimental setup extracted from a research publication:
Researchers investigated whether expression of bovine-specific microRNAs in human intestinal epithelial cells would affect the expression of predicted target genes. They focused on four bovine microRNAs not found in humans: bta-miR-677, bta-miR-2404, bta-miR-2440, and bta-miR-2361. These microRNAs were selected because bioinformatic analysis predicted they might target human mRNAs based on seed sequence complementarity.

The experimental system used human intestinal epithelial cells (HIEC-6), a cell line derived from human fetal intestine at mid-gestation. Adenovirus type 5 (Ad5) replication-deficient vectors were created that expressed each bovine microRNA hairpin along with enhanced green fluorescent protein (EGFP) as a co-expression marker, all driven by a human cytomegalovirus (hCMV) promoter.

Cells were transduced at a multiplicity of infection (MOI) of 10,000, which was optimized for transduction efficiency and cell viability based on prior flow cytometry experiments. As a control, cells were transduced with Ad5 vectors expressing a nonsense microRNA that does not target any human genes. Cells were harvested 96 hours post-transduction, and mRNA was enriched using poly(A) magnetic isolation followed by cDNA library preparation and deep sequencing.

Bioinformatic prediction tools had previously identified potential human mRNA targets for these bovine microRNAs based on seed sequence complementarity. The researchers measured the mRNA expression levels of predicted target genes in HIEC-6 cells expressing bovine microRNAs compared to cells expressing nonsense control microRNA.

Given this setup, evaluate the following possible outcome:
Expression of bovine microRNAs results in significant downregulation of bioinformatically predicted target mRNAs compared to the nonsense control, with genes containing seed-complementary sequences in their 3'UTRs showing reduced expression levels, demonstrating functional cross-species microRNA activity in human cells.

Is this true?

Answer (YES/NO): YES